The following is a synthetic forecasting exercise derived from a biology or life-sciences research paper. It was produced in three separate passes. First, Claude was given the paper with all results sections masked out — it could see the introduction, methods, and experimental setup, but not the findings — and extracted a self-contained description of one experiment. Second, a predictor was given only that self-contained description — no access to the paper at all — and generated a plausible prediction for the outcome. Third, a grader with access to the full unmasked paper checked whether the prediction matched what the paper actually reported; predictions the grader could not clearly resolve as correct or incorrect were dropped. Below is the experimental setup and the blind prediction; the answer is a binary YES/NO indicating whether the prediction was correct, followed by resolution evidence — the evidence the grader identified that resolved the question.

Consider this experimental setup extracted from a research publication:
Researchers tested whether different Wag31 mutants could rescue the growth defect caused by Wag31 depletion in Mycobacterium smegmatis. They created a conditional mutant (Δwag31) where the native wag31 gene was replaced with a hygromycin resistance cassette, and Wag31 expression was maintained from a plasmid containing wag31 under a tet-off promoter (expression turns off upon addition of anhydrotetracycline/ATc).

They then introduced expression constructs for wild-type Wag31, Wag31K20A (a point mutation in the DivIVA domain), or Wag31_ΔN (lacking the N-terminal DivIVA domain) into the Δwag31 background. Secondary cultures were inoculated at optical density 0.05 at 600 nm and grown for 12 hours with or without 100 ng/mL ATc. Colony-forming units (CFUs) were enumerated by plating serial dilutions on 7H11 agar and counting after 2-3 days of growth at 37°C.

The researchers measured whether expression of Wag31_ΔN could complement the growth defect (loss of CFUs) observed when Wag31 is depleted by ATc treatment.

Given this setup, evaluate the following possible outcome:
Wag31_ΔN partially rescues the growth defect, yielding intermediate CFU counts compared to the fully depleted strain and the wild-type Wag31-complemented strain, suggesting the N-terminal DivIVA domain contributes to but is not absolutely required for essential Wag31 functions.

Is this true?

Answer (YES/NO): NO